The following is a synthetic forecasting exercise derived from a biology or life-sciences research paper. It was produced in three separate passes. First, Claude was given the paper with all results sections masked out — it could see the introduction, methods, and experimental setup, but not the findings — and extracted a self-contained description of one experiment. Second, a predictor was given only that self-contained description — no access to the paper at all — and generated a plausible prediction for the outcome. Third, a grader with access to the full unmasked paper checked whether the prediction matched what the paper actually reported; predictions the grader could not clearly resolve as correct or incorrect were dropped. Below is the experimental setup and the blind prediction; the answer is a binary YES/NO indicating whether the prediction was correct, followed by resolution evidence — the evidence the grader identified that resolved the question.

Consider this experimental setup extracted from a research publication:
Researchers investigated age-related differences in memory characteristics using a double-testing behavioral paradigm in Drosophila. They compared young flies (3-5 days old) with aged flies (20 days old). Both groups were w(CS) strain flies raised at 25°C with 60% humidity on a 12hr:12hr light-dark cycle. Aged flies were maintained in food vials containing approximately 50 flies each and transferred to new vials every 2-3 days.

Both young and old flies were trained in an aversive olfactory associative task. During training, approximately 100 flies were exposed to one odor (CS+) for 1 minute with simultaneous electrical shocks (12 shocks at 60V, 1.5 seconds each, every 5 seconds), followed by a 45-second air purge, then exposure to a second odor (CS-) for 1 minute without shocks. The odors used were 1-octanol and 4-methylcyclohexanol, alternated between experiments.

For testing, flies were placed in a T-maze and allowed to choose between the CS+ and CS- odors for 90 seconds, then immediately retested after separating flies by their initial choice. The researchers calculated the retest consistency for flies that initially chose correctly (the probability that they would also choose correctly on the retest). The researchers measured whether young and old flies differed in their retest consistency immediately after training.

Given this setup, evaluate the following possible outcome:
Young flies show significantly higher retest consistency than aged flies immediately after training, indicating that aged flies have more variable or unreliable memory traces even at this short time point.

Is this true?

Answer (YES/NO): YES